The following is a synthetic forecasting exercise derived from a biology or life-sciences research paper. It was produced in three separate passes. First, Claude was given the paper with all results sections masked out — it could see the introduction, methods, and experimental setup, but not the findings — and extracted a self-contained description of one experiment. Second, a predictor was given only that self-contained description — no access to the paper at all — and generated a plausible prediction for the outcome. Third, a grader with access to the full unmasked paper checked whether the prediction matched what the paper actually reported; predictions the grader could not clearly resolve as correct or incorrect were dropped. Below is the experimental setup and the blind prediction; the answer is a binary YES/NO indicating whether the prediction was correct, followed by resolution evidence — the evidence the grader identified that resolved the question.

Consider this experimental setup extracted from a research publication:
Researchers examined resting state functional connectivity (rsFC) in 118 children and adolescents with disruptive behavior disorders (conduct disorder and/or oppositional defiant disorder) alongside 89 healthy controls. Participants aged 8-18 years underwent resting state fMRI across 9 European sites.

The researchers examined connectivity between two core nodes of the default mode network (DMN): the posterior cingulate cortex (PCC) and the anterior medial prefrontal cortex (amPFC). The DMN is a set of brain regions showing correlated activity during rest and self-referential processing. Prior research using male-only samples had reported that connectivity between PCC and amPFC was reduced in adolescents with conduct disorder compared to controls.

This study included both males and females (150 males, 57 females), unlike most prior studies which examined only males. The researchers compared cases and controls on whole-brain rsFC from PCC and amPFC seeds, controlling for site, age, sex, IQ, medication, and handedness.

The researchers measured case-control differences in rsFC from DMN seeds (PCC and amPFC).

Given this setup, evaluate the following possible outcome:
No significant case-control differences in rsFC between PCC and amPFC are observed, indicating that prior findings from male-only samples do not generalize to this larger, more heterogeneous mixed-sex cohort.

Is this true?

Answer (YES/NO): YES